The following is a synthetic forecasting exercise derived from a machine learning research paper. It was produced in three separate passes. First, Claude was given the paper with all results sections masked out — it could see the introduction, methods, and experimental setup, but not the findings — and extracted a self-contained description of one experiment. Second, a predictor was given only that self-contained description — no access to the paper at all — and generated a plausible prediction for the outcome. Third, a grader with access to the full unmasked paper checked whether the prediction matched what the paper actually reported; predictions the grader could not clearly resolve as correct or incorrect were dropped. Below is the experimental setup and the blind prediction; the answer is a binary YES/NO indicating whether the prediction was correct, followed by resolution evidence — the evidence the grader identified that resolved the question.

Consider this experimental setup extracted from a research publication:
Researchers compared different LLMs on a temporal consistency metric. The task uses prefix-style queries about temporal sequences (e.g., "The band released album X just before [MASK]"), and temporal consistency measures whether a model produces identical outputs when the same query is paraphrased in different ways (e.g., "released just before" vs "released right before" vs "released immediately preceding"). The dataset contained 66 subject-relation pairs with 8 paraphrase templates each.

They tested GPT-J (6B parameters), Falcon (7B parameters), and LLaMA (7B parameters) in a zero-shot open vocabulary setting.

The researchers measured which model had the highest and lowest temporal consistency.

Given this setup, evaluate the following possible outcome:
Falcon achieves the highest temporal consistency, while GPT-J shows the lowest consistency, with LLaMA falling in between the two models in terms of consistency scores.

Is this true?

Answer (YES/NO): NO